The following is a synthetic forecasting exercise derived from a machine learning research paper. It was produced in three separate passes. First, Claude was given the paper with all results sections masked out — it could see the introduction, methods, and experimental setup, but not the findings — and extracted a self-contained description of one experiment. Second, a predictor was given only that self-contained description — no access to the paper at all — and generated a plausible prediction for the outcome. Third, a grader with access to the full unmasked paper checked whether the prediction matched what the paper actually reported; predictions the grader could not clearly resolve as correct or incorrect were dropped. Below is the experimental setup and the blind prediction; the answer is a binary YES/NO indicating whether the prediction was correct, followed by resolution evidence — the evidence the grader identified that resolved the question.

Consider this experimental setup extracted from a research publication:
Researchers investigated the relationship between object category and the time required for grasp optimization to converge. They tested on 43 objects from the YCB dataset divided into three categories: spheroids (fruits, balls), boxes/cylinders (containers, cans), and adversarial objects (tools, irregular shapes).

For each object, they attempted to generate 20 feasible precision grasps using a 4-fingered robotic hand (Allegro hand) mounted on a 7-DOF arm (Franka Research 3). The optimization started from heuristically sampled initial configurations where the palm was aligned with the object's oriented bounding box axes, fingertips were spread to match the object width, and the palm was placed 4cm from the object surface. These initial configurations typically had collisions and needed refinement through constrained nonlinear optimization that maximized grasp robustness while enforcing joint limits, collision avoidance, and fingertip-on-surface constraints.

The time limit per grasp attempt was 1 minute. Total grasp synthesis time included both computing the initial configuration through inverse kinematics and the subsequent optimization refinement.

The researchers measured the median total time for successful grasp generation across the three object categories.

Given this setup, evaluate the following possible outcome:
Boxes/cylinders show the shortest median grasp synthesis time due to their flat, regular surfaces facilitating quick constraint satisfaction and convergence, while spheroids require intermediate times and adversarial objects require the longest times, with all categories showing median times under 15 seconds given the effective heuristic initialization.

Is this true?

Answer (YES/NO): NO